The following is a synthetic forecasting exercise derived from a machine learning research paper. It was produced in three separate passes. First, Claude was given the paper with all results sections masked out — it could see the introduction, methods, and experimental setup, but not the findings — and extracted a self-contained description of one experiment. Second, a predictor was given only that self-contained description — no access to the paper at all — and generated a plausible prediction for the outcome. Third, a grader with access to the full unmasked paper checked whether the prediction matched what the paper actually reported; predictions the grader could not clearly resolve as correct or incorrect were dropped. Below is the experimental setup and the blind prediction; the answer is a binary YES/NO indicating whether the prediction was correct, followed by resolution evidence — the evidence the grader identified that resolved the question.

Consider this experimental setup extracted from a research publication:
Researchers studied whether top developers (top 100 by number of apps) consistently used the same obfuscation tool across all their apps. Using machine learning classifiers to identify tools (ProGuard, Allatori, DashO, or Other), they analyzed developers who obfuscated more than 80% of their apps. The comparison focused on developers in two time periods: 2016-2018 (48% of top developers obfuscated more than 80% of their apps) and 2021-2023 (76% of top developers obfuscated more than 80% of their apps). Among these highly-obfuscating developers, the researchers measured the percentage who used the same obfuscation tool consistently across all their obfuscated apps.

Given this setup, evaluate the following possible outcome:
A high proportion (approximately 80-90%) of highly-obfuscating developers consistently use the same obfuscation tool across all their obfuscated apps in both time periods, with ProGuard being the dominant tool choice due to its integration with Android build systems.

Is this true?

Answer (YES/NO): NO